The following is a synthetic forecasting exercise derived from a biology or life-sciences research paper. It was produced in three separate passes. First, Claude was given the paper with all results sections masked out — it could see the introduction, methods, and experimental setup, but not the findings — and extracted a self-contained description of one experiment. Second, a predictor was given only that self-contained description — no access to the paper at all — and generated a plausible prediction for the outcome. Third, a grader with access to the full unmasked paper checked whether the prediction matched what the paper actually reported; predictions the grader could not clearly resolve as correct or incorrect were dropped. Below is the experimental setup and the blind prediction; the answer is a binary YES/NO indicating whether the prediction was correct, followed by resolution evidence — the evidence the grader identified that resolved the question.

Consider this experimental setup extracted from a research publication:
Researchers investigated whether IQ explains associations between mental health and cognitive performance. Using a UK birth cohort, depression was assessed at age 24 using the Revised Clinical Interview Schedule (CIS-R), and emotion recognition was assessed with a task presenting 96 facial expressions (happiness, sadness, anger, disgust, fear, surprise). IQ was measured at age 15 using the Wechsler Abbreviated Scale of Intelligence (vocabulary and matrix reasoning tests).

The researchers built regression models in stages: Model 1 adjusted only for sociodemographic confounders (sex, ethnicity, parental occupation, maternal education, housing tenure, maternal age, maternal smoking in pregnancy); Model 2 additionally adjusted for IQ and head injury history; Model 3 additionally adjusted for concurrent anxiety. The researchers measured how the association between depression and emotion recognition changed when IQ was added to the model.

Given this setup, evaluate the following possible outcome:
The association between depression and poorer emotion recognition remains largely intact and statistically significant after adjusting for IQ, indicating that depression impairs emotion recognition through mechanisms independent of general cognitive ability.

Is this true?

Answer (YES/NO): YES